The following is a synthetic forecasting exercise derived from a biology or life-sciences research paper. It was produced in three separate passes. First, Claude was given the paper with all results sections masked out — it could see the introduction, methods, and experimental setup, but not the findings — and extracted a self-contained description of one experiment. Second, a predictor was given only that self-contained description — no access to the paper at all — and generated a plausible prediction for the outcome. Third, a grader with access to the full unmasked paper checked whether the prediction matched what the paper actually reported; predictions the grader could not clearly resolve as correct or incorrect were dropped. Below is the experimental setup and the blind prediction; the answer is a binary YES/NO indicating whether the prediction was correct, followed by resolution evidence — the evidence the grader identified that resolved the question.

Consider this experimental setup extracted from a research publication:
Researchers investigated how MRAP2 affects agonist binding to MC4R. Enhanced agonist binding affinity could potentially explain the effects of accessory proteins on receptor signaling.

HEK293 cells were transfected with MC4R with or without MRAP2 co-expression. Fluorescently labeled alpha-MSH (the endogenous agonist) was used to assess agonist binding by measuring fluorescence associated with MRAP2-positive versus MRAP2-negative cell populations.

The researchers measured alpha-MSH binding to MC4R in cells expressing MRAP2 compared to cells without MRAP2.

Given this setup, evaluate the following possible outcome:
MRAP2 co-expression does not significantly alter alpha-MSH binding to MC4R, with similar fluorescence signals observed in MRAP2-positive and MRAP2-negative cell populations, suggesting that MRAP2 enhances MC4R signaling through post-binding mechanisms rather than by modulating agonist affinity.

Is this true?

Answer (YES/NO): NO